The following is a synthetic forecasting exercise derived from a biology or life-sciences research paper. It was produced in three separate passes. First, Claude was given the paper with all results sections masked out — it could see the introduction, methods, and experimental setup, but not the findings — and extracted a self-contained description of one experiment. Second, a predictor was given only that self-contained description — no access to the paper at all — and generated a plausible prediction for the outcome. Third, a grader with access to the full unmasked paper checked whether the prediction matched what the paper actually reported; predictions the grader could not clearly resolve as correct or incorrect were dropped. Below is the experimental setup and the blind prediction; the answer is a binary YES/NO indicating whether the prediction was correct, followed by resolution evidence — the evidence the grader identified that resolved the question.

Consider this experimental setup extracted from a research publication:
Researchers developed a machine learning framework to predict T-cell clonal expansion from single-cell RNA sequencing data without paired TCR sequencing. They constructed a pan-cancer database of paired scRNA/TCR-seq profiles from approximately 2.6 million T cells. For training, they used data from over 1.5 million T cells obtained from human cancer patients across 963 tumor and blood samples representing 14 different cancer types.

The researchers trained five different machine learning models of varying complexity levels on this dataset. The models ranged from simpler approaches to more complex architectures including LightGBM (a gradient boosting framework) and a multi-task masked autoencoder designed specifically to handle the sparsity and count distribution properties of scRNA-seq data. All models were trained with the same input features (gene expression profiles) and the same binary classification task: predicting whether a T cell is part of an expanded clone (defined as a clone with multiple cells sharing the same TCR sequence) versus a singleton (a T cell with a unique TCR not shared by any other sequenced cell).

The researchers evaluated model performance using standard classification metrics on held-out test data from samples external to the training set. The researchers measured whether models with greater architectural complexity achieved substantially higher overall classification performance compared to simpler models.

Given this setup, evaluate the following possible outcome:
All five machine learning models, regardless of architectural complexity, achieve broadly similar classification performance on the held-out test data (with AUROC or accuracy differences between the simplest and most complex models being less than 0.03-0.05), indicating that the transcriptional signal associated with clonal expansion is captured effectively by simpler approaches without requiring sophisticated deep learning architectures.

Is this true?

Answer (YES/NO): YES